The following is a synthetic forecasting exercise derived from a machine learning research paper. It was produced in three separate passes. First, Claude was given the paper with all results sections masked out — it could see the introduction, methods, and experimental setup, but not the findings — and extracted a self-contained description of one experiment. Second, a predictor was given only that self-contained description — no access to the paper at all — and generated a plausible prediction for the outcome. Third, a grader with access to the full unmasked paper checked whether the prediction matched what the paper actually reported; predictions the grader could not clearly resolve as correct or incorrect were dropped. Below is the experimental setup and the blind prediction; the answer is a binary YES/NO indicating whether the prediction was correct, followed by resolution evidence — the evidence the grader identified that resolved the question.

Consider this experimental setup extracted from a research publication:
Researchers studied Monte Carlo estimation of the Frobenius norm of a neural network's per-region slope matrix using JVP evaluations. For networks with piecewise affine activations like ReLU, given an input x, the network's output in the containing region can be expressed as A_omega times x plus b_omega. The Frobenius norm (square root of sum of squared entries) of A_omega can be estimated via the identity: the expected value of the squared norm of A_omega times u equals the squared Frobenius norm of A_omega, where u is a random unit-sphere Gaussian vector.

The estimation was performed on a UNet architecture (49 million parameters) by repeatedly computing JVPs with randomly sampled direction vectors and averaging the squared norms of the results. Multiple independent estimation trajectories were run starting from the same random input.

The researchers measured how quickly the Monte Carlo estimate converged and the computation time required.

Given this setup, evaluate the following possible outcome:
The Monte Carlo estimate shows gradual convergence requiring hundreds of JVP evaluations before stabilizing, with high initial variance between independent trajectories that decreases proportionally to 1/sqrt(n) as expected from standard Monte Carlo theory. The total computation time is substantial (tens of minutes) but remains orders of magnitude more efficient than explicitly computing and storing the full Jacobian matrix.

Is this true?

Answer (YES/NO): NO